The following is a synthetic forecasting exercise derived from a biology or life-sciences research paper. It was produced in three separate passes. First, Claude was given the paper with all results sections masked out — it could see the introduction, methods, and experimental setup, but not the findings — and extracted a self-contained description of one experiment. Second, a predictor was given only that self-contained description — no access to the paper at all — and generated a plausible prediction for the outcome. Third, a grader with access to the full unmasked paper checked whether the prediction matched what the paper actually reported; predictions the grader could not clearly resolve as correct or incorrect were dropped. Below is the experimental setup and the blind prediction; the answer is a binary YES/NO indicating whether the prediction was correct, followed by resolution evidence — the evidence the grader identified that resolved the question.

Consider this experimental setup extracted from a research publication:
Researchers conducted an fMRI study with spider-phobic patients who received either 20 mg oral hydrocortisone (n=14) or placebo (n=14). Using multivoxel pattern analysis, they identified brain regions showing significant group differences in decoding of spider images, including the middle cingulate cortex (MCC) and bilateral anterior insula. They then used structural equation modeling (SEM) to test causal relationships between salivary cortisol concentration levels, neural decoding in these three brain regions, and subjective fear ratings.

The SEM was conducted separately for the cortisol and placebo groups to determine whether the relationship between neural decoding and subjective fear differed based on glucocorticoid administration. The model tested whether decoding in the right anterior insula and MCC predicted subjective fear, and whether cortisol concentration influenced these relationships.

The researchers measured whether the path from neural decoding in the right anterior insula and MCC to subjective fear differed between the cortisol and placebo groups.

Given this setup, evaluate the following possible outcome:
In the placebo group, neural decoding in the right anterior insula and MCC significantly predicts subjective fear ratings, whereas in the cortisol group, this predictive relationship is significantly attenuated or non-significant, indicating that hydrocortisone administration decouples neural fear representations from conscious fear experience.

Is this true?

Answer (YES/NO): YES